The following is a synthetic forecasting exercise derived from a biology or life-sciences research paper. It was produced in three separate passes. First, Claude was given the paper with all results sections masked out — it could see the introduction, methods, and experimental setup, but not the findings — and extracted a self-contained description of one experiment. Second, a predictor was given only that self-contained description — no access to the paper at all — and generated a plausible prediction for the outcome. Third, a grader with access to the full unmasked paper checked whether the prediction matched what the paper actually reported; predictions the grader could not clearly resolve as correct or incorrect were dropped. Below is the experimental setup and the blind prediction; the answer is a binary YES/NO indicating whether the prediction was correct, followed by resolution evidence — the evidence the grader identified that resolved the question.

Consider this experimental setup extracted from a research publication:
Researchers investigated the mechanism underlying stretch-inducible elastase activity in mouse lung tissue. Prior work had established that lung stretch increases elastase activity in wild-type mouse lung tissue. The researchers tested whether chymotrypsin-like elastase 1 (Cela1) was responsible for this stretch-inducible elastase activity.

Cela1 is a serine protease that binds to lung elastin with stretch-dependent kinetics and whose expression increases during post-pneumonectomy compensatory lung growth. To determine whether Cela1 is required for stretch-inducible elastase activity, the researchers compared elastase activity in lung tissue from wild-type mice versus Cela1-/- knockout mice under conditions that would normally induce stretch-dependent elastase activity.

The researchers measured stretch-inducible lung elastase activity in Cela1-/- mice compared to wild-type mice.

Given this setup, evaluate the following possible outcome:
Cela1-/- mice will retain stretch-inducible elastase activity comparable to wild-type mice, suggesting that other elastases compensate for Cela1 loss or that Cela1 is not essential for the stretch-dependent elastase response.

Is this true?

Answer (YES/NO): NO